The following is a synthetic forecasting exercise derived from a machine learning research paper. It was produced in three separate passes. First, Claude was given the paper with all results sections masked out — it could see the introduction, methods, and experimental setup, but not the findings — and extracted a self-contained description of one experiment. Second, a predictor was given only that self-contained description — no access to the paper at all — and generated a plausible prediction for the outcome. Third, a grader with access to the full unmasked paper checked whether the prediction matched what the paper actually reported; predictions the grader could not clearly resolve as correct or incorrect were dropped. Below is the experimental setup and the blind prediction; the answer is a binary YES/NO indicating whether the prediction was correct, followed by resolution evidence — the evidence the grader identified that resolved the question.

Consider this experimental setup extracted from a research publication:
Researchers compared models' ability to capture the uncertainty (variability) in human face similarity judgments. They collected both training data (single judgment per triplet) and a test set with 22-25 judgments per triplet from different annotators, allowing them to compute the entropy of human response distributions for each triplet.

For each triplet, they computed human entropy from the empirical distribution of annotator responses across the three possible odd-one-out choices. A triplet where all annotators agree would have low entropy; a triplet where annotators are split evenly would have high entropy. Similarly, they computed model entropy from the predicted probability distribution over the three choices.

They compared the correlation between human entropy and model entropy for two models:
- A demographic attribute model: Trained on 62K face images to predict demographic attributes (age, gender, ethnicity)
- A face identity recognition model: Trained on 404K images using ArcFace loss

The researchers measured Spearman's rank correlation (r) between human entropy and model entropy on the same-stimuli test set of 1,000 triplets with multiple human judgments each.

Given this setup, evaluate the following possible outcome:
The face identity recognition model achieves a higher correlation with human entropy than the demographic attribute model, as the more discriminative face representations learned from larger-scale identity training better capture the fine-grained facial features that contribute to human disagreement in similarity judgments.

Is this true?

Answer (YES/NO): NO